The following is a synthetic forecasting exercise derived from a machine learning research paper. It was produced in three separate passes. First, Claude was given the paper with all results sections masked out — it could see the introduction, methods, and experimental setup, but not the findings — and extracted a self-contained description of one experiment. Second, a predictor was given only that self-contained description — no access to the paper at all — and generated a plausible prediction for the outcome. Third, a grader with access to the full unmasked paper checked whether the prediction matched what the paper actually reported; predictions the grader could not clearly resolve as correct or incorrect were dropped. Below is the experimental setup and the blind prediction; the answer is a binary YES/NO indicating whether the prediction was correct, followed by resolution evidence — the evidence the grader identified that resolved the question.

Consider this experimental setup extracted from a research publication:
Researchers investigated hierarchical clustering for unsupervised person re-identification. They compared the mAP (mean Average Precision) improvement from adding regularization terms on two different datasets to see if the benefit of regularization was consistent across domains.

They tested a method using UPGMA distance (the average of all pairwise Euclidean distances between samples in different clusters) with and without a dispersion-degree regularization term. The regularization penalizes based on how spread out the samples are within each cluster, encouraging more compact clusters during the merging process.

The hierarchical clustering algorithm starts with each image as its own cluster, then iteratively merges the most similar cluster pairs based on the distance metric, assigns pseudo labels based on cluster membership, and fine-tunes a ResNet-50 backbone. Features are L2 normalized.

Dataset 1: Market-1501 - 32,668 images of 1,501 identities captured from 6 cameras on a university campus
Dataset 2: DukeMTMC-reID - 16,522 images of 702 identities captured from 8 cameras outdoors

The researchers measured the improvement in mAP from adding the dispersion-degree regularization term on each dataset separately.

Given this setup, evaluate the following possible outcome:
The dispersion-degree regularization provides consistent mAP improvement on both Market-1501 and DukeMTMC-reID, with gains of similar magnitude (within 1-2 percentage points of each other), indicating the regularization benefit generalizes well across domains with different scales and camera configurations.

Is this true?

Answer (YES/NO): YES